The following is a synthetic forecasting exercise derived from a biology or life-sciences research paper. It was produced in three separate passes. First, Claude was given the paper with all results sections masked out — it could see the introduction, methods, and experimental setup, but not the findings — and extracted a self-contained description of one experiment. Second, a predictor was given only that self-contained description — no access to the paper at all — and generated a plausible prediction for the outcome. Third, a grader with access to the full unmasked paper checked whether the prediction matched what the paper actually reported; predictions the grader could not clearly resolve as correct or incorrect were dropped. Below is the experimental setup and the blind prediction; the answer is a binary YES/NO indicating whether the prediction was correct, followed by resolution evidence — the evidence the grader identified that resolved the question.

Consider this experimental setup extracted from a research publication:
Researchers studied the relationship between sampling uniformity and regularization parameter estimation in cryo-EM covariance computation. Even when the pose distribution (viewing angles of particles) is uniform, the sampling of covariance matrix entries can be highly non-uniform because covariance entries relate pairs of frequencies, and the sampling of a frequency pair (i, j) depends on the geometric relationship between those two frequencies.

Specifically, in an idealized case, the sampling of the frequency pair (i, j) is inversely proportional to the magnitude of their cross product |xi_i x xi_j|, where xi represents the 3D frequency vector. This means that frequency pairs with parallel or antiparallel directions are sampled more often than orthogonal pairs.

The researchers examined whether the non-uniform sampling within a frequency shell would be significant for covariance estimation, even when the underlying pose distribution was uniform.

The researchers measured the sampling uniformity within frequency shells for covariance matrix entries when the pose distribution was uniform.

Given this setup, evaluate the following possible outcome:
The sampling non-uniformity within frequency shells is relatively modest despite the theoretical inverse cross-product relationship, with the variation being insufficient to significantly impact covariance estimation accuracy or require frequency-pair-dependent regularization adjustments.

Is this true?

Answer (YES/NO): NO